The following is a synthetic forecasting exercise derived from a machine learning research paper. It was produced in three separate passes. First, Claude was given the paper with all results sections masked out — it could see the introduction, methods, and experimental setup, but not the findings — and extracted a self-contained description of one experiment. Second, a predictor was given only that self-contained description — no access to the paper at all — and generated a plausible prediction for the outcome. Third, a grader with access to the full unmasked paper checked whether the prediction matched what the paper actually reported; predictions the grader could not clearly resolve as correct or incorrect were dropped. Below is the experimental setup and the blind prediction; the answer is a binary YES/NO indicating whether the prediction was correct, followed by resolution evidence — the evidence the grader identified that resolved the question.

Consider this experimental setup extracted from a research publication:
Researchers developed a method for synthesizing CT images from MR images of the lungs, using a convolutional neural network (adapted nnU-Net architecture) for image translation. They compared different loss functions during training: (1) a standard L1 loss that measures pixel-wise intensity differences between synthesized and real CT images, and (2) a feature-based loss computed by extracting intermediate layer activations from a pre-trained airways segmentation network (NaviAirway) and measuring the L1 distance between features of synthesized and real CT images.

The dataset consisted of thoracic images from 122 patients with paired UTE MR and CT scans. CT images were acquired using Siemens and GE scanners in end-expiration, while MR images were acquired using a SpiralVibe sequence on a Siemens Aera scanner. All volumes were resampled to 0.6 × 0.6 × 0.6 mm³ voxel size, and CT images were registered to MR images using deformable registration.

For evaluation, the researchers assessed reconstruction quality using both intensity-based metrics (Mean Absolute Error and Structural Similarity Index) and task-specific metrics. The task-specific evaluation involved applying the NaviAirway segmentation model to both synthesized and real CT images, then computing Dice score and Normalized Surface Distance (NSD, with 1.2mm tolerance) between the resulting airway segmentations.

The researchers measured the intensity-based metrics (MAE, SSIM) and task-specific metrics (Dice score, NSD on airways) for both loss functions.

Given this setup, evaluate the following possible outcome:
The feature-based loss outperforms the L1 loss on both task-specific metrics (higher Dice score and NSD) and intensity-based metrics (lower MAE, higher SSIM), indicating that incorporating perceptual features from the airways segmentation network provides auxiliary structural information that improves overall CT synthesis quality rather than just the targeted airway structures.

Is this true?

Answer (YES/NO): NO